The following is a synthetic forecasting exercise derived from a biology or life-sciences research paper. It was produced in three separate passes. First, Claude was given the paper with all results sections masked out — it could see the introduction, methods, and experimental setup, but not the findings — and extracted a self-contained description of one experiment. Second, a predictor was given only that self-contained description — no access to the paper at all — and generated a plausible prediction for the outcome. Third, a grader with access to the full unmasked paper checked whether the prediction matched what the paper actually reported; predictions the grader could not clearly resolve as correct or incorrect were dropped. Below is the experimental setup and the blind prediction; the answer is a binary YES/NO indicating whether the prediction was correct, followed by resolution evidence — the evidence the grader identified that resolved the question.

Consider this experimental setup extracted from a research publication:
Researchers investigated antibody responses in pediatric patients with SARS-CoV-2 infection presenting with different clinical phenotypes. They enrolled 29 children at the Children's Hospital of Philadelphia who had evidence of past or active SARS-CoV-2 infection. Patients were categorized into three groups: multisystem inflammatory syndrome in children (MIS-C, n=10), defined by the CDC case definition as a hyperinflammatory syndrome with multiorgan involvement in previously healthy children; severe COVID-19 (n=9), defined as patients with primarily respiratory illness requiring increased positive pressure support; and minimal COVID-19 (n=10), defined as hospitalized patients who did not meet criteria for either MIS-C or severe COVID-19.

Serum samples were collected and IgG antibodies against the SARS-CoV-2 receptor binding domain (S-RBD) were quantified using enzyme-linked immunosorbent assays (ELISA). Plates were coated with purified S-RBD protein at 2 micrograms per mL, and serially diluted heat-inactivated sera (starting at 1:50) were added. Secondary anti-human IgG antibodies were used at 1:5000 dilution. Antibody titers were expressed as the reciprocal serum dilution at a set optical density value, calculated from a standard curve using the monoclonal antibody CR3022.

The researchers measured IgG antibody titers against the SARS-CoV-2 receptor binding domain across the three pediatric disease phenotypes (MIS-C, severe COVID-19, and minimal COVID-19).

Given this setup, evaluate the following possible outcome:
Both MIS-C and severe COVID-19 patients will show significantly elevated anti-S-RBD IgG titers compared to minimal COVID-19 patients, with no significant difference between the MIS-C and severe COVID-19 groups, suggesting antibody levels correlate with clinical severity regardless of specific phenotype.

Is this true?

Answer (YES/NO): NO